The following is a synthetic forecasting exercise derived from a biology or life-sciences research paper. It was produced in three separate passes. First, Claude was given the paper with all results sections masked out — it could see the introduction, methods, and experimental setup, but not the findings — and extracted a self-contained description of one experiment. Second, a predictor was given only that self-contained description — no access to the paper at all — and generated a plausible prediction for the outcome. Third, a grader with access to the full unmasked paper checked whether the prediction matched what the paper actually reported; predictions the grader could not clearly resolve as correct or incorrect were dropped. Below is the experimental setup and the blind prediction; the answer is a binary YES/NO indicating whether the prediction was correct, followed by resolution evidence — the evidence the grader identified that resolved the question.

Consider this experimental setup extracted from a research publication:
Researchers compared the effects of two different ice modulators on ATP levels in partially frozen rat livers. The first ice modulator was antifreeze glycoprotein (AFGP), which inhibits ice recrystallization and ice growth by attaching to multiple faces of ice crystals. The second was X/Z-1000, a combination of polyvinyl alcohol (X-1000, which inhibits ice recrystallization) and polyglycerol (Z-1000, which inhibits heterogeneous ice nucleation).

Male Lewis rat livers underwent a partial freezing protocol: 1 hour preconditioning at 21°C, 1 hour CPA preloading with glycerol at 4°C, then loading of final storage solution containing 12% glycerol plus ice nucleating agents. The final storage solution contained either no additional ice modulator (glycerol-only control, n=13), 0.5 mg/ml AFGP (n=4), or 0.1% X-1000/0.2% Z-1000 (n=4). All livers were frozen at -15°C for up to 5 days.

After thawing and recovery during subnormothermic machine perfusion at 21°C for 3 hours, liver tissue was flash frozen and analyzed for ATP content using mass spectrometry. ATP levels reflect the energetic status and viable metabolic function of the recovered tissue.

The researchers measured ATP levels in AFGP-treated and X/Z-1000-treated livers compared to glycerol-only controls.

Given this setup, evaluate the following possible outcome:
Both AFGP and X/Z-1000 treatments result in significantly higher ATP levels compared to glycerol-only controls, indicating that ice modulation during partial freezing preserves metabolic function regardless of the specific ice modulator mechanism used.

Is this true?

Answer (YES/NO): YES